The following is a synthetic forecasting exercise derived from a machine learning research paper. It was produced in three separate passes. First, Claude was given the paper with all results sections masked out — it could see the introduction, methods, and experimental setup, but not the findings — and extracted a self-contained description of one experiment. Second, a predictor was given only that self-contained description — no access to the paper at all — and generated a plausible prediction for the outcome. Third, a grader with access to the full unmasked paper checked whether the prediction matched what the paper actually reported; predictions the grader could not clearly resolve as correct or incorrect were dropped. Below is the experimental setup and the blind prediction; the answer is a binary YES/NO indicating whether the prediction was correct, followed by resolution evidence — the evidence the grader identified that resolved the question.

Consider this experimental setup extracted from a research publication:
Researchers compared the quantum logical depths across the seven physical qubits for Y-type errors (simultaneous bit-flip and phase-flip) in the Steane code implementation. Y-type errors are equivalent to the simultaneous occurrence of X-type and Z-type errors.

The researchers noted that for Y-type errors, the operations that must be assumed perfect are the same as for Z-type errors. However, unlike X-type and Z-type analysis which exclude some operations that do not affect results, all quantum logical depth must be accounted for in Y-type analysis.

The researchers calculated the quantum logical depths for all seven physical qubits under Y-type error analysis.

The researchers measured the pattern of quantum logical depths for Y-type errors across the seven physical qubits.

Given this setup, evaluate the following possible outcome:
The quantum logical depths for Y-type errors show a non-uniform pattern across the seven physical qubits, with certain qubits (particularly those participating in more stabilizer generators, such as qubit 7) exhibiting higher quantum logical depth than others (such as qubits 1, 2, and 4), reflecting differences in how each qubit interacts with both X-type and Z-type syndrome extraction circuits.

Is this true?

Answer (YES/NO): NO